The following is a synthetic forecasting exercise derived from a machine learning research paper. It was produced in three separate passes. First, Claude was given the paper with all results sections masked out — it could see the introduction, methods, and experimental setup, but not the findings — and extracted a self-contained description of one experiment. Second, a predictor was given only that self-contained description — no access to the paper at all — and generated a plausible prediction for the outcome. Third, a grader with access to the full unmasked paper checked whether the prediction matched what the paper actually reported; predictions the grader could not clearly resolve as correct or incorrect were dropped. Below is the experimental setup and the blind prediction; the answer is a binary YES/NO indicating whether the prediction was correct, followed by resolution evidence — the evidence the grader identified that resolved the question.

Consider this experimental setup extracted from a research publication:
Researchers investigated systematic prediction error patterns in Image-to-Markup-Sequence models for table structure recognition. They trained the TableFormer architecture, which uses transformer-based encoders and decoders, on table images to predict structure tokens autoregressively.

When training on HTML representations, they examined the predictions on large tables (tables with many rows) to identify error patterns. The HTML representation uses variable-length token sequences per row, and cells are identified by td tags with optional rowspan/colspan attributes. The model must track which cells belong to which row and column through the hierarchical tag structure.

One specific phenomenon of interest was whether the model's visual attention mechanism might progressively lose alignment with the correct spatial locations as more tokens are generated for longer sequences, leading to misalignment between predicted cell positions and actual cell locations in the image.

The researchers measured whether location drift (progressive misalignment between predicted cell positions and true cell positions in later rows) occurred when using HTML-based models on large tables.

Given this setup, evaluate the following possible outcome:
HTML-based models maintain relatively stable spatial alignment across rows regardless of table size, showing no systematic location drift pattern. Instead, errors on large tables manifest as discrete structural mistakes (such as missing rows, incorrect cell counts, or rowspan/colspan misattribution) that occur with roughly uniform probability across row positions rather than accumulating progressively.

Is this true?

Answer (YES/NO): NO